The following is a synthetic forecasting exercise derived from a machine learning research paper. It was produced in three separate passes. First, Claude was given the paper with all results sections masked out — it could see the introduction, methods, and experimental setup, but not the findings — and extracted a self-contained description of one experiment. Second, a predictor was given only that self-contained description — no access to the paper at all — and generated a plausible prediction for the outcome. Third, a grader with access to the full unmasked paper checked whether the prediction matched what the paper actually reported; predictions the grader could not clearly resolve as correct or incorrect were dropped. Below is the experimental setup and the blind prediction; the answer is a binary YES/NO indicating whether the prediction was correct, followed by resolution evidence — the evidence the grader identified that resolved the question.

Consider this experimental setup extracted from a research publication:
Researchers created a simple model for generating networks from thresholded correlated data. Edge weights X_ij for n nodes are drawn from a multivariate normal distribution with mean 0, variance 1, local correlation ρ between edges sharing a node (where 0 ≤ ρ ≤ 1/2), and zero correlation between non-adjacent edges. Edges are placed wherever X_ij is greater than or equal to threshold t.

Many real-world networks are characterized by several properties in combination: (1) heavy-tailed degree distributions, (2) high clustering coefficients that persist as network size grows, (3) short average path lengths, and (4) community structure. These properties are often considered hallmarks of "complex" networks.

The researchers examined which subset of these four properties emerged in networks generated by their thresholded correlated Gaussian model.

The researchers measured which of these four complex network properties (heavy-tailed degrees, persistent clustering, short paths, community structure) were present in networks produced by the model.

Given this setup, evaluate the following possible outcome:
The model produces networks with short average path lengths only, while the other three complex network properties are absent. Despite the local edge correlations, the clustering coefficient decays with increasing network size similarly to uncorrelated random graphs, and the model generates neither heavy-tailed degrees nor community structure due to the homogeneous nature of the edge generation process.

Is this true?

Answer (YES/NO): NO